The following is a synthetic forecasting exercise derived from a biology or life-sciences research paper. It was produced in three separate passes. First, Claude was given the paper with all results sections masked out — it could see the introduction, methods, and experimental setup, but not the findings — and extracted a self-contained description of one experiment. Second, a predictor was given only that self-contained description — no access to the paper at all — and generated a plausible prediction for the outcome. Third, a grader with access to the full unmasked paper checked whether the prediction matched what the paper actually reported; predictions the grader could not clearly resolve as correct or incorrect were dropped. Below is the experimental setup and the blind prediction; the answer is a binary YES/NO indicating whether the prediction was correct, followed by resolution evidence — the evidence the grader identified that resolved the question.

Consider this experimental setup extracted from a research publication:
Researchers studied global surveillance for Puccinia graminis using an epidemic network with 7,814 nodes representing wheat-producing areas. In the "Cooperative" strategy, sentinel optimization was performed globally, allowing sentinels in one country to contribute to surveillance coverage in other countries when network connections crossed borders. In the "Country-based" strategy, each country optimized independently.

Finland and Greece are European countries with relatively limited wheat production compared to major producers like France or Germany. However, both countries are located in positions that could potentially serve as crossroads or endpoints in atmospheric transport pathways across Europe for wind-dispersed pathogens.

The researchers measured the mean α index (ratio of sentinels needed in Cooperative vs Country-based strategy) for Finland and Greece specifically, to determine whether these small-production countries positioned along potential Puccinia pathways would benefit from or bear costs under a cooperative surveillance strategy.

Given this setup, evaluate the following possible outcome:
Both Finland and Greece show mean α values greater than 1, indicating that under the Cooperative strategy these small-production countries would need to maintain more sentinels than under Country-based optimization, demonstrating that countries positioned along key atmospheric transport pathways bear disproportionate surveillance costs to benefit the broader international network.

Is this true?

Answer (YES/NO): YES